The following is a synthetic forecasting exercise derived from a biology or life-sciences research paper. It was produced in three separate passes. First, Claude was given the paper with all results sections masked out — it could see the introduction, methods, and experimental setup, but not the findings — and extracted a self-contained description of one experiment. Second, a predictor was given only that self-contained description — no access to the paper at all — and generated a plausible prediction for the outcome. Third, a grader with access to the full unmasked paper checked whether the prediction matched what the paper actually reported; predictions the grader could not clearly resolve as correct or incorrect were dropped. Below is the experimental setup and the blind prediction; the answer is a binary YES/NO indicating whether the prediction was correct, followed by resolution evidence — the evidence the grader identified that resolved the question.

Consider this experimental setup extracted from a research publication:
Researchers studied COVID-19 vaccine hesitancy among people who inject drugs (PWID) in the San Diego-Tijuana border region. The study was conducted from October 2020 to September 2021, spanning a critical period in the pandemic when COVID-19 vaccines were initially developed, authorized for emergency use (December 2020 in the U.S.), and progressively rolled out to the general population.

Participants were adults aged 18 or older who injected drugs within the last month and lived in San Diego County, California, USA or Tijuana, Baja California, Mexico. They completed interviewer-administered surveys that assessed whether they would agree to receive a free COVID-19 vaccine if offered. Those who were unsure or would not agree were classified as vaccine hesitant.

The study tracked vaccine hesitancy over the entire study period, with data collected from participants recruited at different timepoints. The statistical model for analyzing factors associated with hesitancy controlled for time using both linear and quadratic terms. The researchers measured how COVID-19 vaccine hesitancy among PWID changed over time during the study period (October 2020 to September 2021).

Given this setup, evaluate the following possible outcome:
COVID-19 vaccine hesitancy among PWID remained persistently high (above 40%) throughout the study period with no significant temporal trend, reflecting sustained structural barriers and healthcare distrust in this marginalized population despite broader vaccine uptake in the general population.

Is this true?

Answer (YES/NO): NO